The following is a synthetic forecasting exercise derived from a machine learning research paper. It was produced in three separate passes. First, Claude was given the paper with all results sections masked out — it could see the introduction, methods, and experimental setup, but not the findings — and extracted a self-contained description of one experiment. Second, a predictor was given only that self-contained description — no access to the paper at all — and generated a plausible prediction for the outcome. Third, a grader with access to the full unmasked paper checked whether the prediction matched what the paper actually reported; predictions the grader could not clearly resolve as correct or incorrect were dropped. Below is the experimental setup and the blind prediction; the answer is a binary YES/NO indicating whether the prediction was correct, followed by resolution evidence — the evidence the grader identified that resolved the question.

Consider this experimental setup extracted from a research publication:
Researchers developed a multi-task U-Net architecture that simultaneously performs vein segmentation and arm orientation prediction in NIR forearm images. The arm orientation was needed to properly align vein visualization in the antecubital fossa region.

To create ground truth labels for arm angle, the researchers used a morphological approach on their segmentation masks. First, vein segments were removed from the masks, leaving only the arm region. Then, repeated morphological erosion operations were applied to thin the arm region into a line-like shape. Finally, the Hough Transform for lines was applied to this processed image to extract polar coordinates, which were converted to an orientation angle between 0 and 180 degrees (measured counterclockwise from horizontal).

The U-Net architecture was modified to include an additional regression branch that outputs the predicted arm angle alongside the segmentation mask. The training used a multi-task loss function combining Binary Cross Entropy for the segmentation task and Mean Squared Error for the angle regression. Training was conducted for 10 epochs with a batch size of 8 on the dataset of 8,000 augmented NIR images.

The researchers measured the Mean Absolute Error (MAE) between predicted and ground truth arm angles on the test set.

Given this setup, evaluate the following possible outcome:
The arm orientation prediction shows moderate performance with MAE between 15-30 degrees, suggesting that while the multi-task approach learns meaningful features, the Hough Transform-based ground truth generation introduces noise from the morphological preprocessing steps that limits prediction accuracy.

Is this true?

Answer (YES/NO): NO